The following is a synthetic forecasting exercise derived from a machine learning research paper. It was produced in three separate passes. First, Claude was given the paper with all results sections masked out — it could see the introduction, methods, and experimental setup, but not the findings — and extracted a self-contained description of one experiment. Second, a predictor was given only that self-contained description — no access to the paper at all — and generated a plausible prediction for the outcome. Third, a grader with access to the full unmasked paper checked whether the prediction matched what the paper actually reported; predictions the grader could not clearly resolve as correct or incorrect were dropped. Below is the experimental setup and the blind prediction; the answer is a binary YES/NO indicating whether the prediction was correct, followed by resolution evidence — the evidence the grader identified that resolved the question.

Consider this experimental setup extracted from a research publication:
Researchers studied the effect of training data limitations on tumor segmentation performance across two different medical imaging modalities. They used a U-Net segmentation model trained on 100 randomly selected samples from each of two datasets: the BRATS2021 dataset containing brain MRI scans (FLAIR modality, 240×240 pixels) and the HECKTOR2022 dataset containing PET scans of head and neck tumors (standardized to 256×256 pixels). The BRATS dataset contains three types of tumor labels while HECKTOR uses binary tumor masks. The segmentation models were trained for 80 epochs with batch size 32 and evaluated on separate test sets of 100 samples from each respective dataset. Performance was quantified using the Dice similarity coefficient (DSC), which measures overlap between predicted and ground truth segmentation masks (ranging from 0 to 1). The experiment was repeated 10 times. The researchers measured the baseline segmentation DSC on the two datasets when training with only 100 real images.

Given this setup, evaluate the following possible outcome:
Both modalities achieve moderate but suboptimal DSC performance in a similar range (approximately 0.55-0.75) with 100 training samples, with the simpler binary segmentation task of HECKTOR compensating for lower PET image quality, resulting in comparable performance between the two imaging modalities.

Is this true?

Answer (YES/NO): NO